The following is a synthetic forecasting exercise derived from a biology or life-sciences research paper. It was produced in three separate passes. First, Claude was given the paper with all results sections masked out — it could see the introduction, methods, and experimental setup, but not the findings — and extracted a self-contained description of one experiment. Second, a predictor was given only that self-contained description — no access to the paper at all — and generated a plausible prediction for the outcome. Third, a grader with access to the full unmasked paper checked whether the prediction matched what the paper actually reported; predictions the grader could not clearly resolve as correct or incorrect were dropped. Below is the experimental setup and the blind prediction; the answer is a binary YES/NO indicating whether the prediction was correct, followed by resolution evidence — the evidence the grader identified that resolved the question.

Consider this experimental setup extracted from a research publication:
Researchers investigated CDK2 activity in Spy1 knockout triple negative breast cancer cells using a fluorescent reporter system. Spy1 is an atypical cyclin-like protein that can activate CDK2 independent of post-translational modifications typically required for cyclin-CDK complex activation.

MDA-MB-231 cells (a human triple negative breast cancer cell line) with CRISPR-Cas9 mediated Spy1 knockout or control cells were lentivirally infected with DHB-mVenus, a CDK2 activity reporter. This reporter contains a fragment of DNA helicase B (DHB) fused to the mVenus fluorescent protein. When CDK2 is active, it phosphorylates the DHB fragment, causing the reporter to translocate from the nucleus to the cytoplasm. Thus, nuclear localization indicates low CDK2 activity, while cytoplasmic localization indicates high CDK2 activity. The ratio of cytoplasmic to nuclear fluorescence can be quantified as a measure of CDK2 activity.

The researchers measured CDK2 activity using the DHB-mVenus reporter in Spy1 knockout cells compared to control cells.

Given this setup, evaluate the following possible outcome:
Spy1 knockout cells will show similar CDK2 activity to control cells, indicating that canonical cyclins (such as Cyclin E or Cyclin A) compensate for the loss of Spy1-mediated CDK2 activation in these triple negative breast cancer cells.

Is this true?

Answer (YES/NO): NO